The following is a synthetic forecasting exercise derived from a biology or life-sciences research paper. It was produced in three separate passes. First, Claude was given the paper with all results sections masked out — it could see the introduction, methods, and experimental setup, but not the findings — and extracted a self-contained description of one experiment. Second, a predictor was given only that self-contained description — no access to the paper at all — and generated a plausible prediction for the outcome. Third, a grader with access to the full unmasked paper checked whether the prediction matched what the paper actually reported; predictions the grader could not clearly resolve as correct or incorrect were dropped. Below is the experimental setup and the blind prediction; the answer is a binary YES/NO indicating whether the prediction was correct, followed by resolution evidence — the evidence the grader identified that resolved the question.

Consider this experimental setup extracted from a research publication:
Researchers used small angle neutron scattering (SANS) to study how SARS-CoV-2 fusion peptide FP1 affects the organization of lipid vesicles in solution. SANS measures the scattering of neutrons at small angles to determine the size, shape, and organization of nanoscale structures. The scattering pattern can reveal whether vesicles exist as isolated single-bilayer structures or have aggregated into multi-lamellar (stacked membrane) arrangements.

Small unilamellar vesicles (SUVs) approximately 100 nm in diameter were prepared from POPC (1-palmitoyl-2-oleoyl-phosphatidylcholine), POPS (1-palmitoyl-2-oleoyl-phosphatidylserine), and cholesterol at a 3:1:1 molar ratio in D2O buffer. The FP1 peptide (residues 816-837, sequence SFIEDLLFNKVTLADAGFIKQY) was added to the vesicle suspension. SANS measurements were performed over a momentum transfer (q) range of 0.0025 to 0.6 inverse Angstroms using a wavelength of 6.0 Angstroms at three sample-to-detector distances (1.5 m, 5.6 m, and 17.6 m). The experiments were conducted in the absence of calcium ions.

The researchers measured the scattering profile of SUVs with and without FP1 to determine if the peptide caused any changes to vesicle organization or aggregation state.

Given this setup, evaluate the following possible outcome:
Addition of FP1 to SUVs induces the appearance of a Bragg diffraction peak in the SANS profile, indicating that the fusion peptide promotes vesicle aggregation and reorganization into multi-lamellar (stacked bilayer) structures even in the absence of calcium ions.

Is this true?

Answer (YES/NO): NO